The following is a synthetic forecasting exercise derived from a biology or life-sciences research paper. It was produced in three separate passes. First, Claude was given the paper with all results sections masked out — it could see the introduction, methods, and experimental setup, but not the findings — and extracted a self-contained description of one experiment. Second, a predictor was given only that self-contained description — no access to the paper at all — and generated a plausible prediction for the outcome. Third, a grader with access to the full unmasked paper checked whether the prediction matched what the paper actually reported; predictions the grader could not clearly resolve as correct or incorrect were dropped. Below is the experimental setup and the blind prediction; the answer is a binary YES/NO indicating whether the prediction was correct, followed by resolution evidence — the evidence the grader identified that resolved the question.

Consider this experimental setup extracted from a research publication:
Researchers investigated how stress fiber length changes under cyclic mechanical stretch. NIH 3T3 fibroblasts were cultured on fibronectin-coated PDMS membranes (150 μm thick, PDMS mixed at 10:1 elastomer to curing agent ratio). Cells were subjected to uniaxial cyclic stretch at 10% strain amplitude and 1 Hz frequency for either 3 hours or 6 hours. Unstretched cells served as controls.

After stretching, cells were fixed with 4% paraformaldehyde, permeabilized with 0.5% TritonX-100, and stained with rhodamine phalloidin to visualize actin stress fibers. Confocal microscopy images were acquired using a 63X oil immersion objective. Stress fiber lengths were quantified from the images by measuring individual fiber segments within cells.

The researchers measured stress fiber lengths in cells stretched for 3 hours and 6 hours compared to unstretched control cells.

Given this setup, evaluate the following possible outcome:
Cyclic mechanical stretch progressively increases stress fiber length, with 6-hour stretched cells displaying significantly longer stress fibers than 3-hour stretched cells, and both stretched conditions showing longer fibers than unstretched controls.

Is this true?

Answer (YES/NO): YES